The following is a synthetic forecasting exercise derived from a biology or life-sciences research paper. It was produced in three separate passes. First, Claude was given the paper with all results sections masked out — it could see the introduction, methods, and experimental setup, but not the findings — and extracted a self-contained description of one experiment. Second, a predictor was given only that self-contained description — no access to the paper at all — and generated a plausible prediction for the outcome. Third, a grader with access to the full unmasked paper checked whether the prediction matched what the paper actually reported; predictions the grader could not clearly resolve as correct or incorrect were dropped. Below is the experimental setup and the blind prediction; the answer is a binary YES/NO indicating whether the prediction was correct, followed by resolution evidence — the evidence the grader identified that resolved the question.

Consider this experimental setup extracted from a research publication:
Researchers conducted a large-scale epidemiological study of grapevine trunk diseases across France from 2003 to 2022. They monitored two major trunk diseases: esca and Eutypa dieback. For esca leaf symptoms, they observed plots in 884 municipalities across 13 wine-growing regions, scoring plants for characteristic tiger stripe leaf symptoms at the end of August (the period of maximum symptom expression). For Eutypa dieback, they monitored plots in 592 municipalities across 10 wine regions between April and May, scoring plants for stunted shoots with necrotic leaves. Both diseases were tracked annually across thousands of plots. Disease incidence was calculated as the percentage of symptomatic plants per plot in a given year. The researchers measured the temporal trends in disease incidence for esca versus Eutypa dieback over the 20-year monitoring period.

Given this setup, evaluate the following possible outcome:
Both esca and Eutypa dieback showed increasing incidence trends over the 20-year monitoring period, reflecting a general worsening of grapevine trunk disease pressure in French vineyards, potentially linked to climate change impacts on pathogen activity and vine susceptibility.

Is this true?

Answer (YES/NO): NO